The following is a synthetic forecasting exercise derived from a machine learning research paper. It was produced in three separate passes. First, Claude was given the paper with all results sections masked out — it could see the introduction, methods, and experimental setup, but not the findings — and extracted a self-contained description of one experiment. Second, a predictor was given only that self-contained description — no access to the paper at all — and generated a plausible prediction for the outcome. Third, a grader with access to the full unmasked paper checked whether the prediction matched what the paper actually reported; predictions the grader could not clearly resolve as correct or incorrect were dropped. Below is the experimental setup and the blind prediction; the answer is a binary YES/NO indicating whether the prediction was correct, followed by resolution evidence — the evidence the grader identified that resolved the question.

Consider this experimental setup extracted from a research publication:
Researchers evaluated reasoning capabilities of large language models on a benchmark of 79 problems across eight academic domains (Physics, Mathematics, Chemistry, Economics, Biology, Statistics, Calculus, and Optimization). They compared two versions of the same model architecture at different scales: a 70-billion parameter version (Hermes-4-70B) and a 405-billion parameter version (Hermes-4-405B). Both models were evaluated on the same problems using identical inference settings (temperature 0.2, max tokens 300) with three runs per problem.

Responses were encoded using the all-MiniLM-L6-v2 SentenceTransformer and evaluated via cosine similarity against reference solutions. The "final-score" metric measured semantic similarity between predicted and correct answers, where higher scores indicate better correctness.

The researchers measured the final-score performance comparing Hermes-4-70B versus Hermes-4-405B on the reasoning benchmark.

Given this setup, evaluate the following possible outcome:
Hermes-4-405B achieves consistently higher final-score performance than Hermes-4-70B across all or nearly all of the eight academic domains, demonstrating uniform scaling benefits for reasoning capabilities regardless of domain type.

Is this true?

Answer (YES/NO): NO